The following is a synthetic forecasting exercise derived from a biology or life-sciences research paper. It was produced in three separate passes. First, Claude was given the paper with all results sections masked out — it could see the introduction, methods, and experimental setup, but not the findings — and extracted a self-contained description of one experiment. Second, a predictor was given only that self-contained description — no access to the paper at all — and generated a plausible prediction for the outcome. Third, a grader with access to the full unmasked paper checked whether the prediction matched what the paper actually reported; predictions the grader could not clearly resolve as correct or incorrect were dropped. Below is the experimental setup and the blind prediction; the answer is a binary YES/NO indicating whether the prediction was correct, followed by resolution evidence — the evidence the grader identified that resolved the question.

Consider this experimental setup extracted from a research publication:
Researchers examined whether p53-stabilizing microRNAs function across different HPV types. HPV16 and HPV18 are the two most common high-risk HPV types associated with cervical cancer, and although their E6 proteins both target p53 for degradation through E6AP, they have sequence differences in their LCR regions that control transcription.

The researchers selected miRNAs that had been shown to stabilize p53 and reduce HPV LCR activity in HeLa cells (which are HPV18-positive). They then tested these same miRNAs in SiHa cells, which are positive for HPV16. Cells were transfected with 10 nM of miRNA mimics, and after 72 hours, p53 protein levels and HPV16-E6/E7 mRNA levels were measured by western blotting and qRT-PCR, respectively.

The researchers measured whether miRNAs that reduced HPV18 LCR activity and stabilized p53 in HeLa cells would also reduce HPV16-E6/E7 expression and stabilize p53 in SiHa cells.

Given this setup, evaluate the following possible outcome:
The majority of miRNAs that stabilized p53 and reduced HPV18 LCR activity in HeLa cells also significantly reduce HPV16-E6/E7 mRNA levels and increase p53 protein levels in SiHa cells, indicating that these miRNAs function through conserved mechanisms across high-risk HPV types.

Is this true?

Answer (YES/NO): NO